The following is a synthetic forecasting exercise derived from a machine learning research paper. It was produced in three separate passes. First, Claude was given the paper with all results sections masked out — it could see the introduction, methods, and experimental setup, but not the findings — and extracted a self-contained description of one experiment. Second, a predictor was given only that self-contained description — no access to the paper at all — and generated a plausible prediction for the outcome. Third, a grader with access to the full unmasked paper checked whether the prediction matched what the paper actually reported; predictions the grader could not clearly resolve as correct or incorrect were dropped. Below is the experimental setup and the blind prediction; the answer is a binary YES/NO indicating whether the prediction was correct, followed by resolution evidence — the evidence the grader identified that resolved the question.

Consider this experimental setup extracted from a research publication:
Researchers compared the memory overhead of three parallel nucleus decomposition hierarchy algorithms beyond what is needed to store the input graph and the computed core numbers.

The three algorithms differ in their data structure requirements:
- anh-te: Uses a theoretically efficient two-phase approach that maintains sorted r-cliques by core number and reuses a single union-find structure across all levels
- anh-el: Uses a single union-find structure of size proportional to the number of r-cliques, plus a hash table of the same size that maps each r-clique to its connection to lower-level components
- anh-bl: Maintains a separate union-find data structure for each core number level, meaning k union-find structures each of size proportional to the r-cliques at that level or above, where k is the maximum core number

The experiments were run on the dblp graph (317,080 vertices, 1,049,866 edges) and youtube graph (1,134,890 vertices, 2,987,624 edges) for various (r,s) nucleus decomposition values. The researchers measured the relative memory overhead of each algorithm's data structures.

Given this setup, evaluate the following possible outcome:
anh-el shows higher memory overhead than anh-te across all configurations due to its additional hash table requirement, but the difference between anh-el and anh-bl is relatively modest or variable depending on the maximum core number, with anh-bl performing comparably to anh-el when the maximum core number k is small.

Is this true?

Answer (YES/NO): NO